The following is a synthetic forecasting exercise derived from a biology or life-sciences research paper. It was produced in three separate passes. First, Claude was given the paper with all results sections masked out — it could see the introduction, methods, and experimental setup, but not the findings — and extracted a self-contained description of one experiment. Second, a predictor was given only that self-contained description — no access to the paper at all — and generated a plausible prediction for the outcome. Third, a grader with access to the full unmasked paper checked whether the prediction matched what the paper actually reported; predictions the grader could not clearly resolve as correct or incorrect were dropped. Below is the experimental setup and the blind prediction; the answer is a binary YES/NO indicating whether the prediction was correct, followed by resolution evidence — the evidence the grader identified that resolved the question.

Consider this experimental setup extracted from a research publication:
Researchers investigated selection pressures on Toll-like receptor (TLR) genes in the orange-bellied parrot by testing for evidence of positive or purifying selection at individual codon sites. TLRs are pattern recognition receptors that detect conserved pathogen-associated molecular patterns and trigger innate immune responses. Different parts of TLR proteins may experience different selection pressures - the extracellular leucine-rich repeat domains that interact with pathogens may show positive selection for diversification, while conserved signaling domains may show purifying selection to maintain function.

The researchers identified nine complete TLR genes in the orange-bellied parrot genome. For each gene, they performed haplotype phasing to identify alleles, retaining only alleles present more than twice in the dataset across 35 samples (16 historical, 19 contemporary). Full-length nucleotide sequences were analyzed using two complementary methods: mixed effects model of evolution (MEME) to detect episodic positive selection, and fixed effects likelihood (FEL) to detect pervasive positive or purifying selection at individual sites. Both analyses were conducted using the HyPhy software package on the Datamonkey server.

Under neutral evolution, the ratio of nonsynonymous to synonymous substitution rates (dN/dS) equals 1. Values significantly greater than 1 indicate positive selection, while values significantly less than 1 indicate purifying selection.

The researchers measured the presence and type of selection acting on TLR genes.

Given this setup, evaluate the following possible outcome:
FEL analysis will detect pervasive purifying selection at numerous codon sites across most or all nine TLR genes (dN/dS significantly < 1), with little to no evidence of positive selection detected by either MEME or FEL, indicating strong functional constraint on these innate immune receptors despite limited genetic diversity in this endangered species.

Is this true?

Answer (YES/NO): NO